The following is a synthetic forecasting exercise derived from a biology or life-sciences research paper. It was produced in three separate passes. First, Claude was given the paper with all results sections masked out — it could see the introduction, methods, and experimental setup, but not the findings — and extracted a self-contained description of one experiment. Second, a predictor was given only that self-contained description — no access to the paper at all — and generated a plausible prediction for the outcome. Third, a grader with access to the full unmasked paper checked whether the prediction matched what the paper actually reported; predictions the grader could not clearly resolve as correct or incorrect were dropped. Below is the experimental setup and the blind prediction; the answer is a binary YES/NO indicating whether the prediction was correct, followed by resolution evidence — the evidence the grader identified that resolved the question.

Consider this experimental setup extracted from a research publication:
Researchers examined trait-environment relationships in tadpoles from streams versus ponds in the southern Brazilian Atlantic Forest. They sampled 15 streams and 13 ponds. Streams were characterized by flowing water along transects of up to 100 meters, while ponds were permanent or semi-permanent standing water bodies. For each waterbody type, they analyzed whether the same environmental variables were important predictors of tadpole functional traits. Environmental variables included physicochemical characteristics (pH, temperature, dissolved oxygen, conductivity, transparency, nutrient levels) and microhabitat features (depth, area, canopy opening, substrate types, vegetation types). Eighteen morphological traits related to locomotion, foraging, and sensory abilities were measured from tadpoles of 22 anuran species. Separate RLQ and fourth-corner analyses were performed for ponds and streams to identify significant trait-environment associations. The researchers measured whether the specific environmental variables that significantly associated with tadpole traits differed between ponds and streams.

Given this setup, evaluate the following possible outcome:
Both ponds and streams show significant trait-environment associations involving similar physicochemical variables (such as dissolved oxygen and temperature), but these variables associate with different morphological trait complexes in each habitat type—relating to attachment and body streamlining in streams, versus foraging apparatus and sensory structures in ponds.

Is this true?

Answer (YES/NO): NO